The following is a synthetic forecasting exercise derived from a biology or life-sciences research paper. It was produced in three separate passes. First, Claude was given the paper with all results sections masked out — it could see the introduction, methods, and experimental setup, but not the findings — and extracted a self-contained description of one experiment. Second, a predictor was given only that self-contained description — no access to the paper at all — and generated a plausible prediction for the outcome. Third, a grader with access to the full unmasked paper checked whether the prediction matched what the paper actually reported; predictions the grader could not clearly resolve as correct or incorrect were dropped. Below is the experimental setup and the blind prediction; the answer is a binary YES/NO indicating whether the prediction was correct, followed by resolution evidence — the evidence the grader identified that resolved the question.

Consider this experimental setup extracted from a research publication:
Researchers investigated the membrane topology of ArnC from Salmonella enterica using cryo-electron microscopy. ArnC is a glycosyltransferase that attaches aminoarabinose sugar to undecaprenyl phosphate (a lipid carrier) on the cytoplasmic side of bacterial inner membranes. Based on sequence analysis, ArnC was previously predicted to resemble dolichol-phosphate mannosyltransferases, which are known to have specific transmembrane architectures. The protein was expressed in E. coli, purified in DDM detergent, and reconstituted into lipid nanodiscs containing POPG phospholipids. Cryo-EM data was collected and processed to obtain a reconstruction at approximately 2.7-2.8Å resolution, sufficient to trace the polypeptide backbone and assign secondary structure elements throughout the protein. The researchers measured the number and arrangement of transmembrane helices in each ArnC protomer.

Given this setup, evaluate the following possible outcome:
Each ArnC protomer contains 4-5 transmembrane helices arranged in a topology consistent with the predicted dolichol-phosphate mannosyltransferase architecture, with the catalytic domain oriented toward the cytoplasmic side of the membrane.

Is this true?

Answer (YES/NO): NO